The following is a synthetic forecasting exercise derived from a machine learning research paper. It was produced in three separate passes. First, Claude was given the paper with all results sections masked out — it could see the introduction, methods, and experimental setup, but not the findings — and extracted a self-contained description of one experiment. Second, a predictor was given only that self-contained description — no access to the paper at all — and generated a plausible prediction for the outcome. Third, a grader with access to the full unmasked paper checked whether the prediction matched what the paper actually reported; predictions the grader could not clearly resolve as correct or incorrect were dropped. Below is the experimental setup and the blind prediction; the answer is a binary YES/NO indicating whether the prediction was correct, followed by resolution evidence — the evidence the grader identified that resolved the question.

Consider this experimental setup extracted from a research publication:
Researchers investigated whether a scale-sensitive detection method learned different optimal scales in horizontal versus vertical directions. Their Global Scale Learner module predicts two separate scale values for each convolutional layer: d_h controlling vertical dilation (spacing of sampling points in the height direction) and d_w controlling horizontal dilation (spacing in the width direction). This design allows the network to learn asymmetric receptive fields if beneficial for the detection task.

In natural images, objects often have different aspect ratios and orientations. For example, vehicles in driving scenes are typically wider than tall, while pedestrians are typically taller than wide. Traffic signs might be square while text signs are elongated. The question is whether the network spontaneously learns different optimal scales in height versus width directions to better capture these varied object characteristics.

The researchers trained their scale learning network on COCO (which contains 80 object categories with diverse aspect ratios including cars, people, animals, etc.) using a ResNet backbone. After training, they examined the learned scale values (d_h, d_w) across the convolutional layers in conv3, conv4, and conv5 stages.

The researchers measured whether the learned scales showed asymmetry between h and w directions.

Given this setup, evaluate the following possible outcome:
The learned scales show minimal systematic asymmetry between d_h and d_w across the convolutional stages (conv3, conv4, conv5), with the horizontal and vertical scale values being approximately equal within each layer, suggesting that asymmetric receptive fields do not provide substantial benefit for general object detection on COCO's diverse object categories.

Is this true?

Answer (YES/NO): NO